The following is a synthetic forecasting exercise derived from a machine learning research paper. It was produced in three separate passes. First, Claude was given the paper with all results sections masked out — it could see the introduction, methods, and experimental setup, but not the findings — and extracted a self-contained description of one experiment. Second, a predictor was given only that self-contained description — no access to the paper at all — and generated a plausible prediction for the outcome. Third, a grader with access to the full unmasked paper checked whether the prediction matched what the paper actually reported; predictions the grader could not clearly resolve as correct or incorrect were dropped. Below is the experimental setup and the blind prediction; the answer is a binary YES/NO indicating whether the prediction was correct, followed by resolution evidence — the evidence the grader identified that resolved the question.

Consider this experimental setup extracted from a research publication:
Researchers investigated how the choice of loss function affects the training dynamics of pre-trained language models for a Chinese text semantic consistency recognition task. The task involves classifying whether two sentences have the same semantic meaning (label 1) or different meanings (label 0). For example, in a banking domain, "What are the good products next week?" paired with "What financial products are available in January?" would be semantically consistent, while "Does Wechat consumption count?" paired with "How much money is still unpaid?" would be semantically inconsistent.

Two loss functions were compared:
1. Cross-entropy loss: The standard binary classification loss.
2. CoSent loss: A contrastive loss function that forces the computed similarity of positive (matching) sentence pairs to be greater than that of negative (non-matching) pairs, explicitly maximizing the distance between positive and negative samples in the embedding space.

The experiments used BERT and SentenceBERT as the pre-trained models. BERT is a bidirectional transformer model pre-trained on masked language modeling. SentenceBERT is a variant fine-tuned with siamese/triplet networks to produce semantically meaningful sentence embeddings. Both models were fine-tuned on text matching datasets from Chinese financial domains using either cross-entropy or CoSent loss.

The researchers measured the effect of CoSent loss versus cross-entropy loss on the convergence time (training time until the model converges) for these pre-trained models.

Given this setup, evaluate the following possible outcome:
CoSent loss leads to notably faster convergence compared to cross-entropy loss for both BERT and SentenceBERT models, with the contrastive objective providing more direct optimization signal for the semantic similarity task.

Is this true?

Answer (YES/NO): YES